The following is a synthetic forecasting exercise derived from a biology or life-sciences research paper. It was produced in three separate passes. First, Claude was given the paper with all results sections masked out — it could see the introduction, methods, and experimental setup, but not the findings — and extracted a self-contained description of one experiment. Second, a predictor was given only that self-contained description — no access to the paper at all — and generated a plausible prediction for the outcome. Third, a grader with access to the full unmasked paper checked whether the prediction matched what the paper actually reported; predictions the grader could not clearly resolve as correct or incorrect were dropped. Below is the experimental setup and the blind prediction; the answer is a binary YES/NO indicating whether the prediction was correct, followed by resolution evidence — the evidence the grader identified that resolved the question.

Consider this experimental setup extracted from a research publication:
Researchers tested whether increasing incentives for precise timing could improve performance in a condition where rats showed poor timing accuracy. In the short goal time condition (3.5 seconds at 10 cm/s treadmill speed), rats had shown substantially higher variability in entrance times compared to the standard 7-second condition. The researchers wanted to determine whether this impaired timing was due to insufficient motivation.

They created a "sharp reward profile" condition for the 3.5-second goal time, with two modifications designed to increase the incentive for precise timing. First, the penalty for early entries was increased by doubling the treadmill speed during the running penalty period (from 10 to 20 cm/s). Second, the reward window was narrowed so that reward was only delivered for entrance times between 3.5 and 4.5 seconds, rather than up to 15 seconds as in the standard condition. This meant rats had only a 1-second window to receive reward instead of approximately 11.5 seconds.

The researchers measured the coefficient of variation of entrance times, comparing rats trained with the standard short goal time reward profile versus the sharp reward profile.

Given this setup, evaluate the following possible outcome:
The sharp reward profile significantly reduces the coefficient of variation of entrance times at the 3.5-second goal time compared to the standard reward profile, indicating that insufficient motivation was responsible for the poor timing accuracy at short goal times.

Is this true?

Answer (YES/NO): NO